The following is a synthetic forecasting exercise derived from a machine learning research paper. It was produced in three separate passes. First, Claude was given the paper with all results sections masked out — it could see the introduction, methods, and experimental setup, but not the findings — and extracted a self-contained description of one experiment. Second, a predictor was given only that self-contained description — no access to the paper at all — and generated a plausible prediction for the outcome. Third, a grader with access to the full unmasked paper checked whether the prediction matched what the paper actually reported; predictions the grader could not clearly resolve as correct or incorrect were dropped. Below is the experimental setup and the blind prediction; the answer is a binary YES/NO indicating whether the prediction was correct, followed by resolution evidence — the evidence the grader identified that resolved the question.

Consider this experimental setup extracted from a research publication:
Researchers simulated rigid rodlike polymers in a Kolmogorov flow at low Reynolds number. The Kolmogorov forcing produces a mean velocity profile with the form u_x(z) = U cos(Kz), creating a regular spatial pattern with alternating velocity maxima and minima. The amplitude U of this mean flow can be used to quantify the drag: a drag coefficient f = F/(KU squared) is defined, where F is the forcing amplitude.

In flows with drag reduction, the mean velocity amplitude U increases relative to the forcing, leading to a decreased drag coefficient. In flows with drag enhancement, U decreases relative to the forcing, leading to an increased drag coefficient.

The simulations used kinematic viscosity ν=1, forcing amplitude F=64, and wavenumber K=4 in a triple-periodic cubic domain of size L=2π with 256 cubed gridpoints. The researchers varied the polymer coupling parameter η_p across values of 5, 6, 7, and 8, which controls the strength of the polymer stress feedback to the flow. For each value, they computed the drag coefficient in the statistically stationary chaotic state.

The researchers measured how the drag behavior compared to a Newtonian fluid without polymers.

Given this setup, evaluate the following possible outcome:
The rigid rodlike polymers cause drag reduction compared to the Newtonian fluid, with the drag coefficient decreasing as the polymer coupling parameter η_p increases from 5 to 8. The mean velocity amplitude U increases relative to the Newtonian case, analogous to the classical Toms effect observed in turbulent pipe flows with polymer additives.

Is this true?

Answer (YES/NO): NO